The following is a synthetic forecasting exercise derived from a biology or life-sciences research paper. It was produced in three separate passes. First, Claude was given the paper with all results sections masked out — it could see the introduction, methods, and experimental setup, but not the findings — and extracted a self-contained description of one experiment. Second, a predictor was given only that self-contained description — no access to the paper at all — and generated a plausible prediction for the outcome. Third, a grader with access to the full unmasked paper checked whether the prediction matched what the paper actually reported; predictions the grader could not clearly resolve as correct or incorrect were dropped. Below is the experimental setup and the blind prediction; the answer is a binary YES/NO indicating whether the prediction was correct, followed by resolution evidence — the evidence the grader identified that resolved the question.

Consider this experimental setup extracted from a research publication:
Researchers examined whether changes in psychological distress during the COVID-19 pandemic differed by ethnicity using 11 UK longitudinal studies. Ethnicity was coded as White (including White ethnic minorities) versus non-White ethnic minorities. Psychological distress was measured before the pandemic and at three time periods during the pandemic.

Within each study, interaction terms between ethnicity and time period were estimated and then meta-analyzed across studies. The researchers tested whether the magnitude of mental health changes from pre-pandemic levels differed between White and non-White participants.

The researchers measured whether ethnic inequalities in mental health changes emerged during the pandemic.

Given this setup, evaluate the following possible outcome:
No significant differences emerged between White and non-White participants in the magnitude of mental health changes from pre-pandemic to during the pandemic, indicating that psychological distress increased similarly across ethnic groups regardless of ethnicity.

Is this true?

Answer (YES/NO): YES